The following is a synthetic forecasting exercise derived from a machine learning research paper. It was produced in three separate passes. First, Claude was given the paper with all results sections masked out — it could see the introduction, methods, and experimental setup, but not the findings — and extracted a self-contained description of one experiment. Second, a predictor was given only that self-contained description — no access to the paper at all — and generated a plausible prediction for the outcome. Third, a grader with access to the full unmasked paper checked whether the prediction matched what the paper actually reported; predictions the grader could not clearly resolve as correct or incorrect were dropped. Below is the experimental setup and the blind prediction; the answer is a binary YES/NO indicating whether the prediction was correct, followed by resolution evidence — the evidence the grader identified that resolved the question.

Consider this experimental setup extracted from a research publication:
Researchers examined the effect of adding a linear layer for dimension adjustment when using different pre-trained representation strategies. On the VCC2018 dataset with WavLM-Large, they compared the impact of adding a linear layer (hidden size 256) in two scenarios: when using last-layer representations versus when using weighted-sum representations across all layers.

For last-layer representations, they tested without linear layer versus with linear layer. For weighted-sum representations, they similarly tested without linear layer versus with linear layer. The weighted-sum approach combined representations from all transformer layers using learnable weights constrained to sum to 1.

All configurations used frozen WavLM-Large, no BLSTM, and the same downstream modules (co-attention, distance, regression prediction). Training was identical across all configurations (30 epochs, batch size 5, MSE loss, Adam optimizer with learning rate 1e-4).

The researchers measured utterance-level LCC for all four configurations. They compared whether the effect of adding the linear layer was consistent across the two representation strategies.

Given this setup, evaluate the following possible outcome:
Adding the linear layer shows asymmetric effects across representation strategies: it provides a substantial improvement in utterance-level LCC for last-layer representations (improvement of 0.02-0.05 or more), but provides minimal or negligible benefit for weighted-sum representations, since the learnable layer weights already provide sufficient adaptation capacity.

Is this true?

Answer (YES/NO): NO